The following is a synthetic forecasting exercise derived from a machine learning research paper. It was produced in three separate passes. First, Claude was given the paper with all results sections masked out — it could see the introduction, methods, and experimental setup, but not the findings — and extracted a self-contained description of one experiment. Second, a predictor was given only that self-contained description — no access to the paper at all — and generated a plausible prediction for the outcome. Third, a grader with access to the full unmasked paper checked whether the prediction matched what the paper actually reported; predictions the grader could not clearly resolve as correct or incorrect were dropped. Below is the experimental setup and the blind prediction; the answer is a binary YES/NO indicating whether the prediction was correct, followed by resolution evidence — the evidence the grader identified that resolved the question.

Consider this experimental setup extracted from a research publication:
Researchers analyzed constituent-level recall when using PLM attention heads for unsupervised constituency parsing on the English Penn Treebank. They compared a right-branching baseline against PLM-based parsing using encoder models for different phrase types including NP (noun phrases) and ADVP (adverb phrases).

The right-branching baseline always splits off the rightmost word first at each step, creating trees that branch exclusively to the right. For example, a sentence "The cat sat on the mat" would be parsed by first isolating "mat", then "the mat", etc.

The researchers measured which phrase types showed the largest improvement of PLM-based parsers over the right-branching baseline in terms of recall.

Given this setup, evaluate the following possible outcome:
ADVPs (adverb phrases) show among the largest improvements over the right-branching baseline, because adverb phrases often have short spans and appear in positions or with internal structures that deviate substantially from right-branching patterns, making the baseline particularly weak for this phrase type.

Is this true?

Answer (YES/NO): YES